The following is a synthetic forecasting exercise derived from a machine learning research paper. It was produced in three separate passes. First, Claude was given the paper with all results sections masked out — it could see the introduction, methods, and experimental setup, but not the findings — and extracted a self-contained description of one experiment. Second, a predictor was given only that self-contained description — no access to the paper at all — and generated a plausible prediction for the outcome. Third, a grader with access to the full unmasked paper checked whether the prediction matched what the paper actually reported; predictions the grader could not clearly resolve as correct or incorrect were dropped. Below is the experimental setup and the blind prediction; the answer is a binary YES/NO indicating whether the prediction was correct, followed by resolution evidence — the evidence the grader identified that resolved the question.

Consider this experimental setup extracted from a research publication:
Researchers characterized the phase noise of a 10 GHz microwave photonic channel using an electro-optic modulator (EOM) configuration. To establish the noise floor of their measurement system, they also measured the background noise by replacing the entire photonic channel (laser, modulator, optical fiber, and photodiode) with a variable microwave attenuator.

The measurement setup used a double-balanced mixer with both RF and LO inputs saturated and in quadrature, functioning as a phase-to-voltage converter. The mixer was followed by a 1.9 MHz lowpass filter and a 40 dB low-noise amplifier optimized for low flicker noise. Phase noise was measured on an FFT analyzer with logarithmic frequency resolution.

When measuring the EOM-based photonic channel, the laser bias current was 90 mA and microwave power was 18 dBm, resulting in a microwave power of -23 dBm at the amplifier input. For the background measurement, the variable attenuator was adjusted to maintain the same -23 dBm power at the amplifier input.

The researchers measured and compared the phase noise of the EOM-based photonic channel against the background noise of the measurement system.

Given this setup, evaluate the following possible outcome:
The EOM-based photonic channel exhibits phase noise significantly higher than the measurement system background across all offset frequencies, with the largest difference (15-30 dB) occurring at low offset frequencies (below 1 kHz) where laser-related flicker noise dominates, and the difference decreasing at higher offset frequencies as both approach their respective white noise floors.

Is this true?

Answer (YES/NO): NO